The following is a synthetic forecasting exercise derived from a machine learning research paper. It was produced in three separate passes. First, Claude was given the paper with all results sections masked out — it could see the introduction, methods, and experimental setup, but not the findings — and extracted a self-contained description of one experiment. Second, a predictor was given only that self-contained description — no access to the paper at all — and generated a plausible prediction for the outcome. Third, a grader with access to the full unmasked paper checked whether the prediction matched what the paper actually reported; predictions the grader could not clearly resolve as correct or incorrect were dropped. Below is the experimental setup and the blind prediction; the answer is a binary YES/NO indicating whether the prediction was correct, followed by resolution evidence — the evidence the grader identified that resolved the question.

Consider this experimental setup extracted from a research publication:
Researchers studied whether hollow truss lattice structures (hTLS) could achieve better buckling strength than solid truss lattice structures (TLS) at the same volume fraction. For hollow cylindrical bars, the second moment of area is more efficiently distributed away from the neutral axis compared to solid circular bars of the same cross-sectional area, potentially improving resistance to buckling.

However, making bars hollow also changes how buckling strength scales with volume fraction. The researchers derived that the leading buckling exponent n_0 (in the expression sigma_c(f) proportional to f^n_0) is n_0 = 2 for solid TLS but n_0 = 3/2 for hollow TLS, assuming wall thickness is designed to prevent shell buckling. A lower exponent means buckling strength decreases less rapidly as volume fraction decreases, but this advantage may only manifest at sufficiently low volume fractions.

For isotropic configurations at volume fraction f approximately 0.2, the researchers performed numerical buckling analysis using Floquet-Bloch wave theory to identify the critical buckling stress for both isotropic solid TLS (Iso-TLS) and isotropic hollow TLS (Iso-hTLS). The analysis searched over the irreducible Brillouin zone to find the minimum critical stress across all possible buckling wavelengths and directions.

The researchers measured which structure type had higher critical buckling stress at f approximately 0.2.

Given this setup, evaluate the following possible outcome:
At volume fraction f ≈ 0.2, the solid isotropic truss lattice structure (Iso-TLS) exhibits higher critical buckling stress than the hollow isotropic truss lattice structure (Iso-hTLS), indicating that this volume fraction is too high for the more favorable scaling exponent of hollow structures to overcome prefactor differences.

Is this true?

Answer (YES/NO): NO